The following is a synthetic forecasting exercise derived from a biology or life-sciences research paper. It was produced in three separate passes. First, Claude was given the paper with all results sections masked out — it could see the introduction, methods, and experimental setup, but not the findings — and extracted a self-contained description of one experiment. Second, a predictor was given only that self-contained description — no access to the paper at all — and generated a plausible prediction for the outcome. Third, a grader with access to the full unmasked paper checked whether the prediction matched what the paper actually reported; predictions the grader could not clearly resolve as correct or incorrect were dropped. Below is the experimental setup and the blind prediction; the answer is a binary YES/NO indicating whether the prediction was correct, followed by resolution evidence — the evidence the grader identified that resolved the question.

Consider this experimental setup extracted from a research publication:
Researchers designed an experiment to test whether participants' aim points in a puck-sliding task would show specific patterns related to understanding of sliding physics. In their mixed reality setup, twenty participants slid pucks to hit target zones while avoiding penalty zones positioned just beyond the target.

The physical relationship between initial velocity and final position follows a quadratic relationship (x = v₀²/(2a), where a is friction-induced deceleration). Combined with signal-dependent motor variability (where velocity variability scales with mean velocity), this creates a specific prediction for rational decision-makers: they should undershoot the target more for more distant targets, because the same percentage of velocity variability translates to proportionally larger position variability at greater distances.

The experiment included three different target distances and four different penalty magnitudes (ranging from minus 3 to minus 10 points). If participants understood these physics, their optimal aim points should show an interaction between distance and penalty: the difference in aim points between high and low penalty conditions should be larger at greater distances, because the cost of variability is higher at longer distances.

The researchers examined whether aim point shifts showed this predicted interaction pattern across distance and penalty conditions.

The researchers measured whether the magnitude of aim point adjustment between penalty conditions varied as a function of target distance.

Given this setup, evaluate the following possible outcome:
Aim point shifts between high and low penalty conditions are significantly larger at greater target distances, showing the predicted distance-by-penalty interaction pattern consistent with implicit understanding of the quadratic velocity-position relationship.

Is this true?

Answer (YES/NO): YES